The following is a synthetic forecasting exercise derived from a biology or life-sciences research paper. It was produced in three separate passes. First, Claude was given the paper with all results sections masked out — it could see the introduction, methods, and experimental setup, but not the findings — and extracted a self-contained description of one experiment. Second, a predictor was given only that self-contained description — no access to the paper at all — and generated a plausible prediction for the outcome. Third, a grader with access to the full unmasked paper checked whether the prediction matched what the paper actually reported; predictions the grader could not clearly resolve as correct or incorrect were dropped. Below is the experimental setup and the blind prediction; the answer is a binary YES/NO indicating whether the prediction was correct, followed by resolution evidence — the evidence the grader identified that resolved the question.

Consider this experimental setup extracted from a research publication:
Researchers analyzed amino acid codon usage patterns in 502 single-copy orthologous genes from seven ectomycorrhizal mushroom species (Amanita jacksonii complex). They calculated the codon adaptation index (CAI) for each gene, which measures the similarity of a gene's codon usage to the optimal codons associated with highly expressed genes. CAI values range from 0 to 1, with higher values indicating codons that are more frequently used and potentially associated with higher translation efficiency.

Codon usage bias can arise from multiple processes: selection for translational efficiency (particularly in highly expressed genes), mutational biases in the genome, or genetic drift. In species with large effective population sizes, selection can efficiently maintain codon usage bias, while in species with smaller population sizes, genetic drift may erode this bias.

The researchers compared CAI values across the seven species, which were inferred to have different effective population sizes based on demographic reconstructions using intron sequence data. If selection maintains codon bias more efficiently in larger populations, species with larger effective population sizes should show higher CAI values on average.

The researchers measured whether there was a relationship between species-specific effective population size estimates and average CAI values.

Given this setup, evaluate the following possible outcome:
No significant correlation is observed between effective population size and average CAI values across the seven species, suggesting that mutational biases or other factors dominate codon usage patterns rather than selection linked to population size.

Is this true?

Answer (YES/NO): YES